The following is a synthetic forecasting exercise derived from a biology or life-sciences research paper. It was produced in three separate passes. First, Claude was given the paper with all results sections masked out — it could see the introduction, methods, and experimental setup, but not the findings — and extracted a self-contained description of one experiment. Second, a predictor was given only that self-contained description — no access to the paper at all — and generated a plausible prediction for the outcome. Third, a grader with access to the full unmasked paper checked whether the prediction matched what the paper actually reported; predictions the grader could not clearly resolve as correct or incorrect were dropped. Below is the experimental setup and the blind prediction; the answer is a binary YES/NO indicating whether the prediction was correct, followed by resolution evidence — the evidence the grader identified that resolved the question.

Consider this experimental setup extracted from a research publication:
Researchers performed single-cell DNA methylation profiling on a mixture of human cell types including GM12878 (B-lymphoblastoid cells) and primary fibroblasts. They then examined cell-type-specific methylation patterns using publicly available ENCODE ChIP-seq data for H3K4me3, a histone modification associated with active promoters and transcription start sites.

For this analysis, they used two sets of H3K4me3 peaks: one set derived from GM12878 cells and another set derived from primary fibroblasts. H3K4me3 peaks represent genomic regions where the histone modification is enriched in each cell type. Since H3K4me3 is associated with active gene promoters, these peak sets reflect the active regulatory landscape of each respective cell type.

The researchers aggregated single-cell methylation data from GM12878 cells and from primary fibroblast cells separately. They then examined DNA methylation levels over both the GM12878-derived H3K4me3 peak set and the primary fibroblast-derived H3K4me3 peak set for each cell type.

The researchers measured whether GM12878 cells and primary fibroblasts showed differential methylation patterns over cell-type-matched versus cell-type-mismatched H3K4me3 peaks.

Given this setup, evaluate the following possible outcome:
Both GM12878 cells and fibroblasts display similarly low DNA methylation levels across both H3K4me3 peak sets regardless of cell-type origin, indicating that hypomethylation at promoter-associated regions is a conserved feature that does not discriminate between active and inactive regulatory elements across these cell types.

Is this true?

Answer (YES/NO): NO